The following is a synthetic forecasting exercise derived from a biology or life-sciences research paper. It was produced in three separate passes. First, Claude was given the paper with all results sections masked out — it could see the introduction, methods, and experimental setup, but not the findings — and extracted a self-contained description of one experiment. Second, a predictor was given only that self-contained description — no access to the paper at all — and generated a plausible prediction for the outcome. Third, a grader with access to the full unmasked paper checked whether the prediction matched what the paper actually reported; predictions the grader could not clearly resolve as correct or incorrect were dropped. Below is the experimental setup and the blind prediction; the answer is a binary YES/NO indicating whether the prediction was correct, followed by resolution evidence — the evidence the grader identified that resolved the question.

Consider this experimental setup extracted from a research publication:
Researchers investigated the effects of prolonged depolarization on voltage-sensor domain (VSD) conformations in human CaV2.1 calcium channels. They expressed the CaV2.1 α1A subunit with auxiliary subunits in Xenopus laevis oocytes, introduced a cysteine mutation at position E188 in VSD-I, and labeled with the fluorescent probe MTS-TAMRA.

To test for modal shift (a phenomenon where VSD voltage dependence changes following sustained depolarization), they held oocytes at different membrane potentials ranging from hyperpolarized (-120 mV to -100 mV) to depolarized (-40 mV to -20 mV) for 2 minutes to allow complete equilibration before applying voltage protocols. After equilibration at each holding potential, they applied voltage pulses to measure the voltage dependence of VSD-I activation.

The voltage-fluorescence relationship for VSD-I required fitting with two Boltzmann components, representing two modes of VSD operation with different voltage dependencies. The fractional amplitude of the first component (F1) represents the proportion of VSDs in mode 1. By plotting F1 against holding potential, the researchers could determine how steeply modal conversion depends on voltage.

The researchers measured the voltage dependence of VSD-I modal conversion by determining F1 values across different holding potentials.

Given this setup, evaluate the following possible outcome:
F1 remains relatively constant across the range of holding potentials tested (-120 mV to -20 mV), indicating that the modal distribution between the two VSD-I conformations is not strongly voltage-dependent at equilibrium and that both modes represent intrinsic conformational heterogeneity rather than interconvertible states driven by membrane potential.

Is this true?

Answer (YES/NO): NO